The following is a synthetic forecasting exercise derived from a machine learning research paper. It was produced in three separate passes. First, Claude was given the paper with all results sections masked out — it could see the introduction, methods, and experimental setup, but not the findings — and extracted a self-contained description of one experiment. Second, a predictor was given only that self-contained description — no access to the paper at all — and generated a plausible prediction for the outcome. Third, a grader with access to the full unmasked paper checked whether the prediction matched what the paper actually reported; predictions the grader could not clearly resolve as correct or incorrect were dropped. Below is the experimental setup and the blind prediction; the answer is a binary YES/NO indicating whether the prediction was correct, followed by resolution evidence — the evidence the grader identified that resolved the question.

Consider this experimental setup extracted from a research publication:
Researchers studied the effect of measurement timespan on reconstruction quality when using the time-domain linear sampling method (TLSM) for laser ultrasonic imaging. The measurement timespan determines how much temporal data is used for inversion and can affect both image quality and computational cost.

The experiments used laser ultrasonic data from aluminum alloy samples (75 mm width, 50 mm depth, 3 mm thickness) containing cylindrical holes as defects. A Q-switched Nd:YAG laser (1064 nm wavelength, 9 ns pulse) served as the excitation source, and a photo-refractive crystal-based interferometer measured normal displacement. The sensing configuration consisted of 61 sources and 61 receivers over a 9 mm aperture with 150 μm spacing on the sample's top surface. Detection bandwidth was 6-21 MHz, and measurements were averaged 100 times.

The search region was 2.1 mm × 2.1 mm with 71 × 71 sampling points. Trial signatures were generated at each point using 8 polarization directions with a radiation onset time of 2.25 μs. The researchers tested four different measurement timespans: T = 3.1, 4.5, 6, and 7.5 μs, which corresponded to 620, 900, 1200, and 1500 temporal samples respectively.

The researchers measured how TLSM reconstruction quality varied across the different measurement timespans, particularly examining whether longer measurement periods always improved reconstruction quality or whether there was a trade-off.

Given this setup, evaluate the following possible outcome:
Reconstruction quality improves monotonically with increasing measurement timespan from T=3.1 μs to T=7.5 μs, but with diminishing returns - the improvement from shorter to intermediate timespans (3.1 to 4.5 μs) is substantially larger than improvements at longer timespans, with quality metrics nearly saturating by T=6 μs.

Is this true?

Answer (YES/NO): NO